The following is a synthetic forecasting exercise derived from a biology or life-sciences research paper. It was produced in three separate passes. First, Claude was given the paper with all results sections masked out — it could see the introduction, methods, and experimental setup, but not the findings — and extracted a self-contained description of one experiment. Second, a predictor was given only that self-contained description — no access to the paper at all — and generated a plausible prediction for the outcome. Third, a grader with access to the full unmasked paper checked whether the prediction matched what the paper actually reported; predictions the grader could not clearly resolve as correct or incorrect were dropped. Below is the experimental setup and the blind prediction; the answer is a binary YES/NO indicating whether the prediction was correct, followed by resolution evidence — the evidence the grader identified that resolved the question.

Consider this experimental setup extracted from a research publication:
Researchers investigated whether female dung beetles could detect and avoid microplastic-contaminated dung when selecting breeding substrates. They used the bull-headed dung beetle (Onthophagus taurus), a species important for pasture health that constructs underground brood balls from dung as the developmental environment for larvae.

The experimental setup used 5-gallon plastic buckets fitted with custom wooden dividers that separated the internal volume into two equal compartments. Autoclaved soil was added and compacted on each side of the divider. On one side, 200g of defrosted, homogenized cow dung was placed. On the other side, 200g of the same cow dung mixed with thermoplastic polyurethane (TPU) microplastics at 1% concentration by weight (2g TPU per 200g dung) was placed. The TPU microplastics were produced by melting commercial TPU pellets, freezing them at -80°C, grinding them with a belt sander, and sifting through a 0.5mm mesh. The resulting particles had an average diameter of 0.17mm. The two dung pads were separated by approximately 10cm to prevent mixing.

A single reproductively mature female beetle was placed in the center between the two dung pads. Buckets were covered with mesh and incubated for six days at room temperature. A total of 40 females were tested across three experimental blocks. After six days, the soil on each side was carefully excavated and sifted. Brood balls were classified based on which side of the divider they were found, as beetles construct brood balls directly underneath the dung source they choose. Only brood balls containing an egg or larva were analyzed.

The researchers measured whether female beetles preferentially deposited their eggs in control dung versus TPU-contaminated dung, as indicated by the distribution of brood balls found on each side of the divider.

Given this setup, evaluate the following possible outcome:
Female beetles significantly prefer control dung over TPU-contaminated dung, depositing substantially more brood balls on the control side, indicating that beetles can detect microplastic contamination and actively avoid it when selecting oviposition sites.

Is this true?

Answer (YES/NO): NO